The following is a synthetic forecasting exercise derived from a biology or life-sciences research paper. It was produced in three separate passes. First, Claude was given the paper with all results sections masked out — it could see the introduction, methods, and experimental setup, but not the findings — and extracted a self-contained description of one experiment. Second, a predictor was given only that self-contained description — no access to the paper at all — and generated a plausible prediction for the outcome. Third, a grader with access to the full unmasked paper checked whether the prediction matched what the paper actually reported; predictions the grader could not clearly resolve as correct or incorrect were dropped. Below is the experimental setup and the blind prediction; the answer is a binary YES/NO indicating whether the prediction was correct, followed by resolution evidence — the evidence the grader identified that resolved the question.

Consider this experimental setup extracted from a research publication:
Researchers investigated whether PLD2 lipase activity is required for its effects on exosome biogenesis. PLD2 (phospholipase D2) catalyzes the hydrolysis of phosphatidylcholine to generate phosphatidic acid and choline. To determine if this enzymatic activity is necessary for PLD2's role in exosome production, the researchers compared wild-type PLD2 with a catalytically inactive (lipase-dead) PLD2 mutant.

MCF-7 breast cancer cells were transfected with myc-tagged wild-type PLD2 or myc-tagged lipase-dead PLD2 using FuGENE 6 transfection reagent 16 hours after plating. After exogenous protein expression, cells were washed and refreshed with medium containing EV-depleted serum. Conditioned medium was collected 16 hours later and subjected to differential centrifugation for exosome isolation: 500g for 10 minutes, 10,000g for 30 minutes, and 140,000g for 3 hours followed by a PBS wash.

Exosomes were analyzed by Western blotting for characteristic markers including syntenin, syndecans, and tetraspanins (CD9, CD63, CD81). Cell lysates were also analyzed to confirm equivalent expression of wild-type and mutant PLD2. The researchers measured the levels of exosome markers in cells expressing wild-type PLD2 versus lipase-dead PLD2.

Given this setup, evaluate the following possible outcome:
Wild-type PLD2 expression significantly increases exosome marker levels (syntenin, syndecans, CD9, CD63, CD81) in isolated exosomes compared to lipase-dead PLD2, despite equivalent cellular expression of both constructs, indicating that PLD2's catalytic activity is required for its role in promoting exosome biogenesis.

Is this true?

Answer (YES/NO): YES